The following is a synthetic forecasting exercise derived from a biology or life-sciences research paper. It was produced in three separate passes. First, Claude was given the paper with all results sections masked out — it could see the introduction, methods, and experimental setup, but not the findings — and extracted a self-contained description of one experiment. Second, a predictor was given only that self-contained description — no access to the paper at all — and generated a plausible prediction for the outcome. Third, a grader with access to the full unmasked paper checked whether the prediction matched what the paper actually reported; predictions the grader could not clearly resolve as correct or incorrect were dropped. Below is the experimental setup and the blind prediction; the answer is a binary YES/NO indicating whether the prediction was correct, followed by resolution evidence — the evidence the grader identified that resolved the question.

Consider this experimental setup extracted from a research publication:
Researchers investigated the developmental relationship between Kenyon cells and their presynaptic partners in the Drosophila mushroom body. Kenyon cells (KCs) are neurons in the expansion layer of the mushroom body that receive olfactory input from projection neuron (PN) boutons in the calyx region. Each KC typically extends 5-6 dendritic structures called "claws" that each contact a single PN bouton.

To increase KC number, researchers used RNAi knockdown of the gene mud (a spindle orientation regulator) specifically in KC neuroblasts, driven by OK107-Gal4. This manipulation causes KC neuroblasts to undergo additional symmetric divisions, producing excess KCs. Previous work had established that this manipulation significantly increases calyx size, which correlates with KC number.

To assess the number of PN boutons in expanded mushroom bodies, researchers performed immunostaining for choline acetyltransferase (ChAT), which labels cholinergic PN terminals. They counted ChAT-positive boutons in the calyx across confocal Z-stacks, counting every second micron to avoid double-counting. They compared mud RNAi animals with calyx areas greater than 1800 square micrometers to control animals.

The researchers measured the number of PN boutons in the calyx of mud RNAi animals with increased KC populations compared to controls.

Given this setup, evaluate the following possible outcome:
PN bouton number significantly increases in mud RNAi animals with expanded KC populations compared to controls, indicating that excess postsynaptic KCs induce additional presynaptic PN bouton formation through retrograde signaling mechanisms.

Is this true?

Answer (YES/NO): YES